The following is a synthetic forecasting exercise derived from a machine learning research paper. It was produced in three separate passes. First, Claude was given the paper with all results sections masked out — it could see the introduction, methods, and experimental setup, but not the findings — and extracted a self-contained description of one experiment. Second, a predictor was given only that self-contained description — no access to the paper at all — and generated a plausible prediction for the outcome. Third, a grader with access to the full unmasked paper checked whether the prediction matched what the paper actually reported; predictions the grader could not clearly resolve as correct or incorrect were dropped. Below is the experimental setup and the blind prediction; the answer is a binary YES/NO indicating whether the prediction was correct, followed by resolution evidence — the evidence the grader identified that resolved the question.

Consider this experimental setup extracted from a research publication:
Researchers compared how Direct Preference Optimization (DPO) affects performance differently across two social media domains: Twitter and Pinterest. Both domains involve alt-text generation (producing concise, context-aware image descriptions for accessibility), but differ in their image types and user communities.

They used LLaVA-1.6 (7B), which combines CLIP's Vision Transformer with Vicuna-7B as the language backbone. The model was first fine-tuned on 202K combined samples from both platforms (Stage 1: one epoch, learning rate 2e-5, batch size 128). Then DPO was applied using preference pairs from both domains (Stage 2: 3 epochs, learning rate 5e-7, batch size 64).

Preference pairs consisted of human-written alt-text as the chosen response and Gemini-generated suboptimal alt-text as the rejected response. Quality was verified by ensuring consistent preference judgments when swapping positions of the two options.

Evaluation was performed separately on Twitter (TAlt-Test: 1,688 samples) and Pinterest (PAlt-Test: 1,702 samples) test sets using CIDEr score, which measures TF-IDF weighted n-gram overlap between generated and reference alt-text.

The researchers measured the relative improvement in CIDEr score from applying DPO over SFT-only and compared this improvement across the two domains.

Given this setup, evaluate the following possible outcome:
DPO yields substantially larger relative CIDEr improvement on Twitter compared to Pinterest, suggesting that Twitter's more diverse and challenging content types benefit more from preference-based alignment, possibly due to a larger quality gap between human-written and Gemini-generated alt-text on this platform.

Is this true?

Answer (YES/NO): NO